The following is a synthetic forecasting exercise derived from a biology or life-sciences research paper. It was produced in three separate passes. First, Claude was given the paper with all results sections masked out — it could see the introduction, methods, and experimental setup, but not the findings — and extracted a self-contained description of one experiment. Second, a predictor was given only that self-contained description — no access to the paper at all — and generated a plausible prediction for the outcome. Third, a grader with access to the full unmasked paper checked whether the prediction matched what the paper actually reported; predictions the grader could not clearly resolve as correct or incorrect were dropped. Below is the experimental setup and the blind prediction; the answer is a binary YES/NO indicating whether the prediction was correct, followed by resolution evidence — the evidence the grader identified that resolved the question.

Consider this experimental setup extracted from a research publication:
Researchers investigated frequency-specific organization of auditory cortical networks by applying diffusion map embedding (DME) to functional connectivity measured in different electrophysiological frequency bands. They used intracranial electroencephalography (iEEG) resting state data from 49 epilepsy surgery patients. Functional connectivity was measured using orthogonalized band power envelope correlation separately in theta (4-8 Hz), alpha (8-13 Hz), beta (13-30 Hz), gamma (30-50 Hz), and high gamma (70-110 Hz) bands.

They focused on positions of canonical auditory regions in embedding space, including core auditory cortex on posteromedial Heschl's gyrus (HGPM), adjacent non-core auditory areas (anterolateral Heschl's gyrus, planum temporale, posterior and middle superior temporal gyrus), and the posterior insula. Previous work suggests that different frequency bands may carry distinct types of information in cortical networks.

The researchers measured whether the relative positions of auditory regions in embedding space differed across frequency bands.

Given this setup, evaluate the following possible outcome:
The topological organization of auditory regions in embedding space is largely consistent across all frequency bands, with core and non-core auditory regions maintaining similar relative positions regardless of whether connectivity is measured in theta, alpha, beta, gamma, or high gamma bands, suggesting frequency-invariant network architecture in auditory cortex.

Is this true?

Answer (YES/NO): NO